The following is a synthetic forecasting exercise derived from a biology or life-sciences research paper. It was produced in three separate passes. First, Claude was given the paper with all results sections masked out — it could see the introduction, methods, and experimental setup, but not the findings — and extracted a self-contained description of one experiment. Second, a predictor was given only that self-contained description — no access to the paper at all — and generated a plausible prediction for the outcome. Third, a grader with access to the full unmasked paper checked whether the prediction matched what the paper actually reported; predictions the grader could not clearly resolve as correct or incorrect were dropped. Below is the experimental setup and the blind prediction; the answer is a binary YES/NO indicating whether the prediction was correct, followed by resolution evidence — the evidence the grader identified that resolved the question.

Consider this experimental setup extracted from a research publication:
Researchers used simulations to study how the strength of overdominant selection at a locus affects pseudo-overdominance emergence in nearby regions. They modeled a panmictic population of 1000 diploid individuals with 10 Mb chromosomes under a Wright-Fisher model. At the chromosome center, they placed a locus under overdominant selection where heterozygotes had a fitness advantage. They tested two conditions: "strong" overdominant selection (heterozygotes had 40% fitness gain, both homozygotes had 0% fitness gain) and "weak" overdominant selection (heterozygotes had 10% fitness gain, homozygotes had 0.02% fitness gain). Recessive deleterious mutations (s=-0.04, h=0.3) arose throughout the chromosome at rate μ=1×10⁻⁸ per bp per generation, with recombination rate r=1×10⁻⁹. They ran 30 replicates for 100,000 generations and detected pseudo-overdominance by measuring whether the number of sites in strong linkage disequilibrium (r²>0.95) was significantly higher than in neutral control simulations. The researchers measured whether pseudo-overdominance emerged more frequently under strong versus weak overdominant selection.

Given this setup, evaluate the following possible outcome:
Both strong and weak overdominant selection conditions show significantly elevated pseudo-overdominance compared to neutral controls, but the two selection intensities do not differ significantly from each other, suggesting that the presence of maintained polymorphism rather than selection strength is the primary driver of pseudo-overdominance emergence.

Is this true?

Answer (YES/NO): NO